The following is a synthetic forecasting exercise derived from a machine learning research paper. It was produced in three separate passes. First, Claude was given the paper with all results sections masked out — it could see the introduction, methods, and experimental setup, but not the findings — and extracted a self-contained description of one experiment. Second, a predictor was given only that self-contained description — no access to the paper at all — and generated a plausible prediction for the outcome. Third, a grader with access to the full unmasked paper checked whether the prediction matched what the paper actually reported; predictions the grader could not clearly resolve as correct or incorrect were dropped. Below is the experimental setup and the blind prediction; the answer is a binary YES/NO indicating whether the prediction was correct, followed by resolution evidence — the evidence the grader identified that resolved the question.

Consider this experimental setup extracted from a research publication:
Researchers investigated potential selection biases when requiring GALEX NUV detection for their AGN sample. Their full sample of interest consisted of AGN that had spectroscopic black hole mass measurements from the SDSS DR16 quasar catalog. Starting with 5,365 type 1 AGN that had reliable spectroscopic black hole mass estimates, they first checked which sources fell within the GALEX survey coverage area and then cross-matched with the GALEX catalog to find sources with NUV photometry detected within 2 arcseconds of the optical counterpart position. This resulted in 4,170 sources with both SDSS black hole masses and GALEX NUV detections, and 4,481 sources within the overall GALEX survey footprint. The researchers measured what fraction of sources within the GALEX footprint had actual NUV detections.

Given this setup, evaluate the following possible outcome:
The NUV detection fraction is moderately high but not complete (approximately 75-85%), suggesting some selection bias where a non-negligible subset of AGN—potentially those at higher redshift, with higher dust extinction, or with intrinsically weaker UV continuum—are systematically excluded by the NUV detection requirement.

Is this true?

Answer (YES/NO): NO